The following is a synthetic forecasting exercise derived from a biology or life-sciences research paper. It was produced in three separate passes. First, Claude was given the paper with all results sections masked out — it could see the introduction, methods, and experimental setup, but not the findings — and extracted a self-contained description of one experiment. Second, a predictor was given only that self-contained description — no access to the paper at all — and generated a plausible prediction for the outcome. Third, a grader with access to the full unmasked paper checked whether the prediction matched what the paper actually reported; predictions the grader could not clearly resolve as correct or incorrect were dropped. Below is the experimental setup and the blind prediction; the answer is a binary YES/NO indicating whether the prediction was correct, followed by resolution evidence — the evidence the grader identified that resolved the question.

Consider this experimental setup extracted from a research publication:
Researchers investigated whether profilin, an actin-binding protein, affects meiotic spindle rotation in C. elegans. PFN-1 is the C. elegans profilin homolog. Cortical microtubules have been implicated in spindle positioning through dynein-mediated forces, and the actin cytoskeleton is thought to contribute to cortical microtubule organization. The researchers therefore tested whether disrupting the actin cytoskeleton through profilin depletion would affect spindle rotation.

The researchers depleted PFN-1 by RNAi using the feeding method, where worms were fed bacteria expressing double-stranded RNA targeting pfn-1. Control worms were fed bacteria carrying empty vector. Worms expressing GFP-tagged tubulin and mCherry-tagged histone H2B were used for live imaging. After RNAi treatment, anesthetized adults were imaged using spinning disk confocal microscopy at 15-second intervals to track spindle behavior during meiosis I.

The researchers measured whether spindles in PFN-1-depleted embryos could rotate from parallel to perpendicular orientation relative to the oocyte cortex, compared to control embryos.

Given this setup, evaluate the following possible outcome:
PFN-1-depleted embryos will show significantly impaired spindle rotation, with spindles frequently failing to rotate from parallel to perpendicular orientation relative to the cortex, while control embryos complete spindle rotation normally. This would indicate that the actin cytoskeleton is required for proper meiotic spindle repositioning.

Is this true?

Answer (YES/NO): NO